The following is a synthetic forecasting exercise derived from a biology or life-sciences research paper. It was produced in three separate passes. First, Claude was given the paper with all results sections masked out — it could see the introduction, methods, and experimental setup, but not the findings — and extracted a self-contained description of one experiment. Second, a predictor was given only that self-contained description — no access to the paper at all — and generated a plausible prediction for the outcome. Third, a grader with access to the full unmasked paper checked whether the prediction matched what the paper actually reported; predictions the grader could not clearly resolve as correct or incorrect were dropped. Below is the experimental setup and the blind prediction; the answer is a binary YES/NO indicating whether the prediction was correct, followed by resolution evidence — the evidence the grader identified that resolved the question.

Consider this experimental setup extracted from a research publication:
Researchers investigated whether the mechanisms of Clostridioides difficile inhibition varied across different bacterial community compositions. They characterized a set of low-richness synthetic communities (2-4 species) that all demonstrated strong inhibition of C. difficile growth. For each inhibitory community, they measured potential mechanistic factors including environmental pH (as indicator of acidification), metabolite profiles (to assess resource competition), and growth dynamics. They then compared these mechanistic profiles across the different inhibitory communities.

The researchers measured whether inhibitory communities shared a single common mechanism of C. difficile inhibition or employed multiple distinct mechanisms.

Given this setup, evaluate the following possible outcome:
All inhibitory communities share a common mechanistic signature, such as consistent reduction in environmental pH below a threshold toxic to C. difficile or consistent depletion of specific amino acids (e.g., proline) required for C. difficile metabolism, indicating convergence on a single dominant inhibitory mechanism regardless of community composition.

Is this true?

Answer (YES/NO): NO